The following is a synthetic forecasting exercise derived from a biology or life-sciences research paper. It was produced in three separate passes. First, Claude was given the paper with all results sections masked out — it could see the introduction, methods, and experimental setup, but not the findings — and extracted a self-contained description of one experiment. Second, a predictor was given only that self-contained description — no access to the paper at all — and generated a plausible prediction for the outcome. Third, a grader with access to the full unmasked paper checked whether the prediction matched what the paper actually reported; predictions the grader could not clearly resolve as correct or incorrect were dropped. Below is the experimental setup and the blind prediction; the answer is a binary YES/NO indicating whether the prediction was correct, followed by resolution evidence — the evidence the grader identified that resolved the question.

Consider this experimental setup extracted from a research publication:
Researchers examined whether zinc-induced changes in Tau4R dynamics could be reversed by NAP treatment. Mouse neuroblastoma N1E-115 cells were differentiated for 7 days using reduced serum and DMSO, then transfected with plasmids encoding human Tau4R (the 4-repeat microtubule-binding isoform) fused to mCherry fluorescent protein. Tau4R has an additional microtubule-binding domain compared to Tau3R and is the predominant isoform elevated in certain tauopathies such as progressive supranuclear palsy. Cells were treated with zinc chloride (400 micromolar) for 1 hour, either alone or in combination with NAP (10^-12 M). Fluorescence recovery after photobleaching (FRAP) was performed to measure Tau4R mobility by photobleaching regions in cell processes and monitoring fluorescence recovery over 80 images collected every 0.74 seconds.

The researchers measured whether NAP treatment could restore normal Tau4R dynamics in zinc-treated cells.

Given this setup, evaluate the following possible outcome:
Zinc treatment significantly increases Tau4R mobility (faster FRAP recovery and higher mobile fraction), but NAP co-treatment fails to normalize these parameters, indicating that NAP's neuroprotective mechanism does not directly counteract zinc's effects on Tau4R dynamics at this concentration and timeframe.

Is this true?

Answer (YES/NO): NO